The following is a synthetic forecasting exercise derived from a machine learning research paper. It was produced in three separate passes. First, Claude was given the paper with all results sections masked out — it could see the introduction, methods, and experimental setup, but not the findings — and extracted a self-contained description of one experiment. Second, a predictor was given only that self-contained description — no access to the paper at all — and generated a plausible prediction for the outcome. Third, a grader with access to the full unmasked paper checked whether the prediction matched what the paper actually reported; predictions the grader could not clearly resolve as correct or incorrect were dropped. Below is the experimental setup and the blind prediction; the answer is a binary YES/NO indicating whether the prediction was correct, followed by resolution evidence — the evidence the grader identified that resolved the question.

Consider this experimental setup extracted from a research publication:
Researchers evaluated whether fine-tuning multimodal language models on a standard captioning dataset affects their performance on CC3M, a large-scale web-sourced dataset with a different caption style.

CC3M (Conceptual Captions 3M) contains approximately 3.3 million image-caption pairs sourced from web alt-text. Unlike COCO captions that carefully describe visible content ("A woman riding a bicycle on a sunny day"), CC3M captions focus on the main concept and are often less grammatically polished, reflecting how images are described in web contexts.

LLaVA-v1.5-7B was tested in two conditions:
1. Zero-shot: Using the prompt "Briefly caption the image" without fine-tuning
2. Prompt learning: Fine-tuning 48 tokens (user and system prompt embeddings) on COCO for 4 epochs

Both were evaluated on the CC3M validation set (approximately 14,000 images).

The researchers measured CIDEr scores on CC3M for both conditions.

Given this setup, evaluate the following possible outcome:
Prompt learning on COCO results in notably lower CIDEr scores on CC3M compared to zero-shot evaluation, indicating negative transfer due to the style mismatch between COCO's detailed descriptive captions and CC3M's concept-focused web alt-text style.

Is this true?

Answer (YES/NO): NO